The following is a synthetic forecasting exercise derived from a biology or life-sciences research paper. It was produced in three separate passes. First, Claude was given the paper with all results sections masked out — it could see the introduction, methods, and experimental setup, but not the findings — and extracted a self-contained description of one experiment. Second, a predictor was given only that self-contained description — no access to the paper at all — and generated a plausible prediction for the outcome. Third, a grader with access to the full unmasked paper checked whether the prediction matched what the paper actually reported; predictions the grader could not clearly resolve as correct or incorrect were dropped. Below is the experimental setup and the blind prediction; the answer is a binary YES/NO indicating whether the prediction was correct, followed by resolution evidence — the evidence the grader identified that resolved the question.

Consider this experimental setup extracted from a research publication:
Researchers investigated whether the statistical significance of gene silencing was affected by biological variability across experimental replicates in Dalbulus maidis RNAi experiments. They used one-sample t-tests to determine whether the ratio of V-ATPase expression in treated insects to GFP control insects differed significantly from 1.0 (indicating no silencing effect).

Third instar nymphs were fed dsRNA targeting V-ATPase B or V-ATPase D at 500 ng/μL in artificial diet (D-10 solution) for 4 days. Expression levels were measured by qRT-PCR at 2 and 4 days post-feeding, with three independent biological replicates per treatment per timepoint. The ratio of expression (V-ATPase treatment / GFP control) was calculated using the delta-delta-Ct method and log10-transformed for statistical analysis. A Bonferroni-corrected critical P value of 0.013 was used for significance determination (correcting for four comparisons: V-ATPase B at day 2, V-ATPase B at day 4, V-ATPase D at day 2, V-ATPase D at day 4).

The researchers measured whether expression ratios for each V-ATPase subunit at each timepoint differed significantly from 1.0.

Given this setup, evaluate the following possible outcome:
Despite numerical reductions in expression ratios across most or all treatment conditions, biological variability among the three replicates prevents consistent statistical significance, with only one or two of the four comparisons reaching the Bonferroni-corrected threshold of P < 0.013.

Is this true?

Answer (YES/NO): NO